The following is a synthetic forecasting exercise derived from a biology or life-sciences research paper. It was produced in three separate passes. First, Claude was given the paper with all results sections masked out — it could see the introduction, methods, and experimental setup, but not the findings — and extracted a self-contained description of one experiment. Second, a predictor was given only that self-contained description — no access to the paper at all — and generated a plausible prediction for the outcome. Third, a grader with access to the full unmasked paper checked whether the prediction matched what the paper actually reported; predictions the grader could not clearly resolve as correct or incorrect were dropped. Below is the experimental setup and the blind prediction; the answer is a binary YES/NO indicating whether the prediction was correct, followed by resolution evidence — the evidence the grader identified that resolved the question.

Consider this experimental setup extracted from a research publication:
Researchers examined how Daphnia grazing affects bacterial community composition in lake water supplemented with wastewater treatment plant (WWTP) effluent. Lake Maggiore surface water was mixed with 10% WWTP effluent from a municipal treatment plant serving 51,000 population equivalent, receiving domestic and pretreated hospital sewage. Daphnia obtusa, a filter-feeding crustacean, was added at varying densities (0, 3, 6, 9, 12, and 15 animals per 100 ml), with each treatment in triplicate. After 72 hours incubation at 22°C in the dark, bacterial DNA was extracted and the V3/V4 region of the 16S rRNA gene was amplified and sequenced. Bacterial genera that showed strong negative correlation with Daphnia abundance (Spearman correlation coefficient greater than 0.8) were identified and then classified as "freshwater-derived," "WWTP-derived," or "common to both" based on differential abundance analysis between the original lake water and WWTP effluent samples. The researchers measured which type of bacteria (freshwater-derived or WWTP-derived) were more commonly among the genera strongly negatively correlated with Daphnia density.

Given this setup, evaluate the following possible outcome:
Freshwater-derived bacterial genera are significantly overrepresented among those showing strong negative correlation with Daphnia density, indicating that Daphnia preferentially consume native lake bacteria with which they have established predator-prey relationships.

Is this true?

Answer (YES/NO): NO